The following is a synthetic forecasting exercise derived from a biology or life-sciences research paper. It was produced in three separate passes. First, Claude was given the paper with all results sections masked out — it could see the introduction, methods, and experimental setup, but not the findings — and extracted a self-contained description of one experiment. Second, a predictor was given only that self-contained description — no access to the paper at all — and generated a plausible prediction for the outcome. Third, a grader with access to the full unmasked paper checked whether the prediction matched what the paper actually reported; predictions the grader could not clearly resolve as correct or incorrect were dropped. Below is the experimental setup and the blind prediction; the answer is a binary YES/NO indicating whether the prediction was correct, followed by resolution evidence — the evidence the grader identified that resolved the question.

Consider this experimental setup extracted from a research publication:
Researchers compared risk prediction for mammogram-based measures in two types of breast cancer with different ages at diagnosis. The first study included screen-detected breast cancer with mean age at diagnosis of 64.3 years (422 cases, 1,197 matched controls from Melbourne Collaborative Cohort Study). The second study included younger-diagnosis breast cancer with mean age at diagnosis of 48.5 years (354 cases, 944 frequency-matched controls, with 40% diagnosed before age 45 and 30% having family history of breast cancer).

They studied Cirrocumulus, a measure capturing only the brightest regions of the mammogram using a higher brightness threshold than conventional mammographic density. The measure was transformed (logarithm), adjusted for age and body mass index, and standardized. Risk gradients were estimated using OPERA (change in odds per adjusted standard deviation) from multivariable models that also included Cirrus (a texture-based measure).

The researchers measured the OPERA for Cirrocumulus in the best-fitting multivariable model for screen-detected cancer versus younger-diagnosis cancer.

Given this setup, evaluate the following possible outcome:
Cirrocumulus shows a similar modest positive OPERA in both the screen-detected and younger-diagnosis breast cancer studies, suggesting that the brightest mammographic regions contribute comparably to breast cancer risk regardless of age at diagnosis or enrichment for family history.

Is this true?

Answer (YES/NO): NO